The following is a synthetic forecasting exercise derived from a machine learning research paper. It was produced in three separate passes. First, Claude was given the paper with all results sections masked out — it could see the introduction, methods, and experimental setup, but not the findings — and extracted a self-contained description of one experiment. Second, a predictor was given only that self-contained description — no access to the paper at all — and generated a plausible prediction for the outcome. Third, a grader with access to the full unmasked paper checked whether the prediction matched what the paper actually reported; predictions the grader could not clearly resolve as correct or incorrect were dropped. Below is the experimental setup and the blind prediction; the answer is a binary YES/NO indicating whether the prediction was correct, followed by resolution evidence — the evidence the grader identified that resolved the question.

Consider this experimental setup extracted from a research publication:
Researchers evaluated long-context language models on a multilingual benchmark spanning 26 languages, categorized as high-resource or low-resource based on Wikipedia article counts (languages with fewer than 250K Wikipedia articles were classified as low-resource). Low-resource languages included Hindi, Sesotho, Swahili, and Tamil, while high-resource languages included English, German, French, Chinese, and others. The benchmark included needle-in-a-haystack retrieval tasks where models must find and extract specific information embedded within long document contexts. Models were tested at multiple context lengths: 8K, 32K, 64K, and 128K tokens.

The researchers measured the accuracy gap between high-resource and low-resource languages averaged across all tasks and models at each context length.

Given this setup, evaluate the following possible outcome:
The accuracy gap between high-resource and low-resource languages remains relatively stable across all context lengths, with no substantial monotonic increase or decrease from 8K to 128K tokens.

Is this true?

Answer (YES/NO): NO